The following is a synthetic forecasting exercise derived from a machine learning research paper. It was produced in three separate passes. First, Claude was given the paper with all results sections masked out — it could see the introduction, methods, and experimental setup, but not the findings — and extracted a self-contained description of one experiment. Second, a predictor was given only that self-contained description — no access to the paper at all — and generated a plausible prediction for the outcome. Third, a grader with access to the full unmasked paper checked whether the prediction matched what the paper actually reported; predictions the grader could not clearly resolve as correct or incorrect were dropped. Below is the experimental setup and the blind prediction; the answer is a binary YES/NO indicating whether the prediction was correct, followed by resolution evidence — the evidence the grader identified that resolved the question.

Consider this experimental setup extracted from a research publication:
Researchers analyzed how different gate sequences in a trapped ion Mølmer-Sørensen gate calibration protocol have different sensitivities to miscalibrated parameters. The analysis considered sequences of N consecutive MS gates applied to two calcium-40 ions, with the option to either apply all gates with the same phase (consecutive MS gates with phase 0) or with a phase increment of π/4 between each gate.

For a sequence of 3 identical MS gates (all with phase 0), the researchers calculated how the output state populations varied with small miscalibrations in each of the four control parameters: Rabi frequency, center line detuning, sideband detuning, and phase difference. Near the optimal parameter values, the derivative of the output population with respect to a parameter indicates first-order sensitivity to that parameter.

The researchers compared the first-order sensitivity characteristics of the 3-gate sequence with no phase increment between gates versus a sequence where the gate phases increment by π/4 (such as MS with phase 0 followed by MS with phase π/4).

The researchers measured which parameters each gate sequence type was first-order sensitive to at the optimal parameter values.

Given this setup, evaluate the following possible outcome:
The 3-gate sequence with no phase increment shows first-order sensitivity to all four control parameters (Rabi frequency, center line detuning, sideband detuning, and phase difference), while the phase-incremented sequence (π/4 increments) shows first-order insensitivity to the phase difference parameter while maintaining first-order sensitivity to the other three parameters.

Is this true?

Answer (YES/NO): NO